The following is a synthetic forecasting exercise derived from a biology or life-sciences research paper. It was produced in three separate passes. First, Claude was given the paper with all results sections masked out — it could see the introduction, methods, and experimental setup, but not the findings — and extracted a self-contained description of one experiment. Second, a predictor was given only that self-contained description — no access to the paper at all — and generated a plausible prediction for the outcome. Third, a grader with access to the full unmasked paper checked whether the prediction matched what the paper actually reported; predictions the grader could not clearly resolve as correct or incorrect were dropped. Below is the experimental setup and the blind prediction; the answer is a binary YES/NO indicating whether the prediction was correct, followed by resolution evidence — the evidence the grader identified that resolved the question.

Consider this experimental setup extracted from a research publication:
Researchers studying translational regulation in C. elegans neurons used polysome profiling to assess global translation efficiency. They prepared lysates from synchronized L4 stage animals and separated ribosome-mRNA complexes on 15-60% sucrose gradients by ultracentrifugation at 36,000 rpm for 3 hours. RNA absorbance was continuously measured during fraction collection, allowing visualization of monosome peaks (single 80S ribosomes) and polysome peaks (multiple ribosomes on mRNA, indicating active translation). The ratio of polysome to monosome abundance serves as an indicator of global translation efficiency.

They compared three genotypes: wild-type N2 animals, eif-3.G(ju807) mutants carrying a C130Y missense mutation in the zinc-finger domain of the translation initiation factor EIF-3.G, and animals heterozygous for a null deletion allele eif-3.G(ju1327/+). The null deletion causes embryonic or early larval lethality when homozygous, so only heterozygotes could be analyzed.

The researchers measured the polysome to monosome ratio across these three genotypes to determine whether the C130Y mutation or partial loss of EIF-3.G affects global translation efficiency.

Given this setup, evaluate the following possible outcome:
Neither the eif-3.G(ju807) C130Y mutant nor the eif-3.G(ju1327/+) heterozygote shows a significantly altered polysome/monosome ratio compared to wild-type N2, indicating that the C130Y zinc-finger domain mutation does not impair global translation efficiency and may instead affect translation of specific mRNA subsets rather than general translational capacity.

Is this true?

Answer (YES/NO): YES